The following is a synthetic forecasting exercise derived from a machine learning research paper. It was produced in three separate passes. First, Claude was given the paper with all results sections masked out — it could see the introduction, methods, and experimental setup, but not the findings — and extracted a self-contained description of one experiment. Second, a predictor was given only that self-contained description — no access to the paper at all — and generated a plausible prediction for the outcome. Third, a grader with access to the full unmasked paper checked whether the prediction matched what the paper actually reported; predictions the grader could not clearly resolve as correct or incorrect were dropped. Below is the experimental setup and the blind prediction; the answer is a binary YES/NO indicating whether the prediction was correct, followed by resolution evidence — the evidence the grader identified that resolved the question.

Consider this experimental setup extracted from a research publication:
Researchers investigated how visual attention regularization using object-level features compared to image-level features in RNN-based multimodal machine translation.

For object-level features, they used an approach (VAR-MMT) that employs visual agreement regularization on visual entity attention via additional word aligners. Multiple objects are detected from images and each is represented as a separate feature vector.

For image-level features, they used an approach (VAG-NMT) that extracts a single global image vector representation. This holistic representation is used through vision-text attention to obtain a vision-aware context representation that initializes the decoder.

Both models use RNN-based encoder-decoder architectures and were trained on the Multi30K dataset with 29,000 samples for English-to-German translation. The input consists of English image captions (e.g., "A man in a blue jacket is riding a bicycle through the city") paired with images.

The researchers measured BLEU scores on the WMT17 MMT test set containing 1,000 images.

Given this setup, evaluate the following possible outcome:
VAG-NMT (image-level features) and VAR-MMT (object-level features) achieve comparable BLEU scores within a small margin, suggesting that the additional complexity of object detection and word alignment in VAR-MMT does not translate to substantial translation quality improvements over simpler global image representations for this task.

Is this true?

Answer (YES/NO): NO